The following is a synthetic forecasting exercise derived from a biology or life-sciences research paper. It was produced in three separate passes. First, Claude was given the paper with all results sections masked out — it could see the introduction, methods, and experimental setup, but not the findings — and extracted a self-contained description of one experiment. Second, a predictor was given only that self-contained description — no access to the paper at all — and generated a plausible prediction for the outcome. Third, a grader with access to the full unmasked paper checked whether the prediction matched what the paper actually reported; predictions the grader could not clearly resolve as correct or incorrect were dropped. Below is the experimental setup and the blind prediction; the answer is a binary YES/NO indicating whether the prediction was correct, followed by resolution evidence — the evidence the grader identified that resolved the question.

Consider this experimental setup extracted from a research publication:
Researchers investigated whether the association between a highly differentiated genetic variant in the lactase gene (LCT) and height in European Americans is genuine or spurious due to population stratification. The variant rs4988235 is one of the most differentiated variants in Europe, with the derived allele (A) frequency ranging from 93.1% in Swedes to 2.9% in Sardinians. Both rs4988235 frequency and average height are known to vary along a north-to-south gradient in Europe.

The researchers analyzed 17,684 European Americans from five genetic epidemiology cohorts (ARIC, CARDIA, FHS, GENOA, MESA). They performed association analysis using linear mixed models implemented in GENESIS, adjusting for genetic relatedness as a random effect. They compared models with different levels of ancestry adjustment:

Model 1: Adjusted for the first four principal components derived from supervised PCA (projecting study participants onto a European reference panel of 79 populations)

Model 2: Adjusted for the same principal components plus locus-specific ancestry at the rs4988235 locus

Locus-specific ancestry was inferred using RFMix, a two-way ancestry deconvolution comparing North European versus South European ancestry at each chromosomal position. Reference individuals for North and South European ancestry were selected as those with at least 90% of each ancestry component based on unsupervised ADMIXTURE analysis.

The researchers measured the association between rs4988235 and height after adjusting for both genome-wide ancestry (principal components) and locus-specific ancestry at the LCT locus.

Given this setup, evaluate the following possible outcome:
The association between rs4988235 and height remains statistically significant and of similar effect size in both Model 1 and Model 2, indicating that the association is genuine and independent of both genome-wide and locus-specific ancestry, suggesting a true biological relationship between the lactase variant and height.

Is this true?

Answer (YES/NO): NO